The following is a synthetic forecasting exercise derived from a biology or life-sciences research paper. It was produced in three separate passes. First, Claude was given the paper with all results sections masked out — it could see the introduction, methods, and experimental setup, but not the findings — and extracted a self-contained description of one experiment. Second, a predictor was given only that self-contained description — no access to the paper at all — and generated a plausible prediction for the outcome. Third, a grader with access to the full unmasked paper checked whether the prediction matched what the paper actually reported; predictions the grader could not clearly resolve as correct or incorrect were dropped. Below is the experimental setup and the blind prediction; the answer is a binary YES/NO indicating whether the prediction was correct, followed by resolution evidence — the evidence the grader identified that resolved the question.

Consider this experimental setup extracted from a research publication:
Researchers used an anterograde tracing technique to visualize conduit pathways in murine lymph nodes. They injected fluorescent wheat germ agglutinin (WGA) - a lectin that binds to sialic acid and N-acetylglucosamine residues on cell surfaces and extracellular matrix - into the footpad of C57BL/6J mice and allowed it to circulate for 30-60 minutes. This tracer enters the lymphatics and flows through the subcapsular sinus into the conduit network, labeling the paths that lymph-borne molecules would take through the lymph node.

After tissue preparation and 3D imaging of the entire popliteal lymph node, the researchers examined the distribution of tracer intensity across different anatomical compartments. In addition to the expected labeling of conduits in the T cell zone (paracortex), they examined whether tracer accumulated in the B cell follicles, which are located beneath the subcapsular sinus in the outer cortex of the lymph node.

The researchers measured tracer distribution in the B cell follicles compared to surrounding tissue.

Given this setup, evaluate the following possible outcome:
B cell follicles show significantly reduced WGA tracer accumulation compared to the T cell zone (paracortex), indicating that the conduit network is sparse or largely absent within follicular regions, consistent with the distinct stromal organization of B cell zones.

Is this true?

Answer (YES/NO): NO